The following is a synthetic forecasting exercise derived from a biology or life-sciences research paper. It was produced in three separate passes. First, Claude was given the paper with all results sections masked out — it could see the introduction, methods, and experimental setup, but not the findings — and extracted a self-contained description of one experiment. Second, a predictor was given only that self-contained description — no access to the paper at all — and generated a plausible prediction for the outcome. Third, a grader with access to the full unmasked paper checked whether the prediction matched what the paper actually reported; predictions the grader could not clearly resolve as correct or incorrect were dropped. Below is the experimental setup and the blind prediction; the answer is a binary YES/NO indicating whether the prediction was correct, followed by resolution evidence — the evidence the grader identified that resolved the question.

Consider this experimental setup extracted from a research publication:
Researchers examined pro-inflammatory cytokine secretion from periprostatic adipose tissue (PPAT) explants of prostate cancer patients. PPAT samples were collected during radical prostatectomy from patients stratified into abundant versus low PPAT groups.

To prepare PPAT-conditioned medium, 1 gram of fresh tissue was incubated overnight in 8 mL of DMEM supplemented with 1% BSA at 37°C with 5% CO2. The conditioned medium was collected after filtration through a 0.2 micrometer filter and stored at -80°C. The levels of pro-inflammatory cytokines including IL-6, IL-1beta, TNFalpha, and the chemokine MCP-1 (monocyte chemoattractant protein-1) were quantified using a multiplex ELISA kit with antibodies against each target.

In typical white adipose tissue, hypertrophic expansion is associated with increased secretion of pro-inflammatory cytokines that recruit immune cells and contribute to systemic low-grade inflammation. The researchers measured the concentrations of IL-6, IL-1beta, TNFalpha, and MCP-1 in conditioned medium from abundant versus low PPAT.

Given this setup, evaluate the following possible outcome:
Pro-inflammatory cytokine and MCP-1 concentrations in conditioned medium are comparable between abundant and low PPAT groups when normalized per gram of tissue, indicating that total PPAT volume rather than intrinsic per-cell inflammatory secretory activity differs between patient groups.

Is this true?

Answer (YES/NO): YES